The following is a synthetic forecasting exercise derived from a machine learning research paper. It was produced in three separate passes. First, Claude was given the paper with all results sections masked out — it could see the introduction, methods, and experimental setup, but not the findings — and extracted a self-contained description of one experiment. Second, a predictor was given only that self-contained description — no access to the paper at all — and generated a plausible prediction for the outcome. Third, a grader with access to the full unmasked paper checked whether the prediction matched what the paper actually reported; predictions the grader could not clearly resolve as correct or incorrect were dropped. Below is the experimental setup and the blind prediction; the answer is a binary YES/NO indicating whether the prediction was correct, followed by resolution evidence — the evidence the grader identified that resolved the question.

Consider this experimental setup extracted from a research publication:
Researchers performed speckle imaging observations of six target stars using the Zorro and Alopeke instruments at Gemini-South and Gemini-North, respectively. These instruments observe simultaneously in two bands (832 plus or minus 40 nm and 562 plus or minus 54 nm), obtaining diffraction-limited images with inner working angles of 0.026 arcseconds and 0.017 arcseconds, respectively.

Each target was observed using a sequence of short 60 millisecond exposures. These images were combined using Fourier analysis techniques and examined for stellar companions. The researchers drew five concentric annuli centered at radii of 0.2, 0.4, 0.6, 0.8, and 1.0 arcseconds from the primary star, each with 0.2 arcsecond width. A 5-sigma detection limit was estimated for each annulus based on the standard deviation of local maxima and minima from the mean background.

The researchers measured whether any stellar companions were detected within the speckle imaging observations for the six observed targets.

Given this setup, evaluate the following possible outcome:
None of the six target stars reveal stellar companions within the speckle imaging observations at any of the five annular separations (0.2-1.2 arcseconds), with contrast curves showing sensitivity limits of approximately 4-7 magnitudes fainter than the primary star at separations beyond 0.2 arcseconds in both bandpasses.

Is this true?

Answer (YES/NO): NO